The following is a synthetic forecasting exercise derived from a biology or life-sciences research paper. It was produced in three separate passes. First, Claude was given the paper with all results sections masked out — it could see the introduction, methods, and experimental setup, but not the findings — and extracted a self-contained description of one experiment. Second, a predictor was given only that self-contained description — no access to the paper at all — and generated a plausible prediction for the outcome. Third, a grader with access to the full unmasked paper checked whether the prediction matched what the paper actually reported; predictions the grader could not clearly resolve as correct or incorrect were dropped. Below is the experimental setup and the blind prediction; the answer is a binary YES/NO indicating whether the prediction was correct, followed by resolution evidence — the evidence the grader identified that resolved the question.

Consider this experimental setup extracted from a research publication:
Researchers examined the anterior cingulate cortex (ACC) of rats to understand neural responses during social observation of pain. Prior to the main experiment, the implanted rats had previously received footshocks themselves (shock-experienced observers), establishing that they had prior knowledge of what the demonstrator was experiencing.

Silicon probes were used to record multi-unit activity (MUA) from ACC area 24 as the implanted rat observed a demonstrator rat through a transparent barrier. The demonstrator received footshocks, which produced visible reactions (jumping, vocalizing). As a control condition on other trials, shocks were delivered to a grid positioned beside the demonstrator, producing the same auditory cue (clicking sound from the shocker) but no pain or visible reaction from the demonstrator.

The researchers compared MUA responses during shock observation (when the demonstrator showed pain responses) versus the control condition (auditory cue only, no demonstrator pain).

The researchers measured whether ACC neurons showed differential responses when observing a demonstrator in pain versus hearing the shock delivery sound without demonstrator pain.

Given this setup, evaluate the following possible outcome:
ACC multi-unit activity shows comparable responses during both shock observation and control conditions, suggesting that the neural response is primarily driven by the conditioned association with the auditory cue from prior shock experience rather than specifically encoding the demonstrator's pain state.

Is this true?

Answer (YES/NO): NO